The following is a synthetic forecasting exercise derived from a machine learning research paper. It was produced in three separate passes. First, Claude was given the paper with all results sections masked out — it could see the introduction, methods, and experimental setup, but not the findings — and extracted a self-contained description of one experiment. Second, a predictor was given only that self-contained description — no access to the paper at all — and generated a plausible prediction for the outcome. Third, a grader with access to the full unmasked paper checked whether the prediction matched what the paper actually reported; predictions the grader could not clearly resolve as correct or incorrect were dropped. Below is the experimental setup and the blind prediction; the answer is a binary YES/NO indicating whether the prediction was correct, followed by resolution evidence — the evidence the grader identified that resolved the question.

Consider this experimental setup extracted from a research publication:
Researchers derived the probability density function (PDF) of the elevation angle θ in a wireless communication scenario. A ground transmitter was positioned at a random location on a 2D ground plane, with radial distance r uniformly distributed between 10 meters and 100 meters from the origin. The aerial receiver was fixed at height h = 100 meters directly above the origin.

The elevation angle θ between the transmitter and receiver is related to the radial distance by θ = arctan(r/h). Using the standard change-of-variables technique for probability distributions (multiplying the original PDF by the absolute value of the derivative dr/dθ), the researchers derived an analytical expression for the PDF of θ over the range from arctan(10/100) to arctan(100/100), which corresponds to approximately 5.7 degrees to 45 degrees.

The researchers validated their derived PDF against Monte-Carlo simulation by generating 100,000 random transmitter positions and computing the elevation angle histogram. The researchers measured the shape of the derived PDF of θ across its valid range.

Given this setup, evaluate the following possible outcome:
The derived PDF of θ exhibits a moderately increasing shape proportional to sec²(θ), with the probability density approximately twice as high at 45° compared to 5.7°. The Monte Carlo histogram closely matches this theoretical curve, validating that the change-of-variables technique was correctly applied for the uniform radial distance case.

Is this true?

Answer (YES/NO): YES